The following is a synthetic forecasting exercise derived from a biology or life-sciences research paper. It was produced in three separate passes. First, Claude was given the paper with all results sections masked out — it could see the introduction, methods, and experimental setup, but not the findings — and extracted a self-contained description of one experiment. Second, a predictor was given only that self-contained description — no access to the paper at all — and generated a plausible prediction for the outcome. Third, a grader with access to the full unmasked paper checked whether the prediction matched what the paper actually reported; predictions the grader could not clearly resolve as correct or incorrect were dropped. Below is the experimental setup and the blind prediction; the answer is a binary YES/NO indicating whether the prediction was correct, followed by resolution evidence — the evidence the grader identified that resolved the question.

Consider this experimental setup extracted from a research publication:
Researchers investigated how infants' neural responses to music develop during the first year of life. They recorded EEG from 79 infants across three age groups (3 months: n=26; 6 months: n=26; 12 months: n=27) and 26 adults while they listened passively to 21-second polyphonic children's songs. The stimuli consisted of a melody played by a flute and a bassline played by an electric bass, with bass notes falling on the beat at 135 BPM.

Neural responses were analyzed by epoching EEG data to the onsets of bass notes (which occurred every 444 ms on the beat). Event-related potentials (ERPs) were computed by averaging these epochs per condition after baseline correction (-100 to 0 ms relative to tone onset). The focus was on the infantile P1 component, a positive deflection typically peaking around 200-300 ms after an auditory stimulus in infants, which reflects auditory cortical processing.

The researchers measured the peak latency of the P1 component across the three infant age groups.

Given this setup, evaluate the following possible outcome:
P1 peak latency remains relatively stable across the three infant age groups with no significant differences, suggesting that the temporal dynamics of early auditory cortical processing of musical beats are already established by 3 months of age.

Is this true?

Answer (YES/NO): NO